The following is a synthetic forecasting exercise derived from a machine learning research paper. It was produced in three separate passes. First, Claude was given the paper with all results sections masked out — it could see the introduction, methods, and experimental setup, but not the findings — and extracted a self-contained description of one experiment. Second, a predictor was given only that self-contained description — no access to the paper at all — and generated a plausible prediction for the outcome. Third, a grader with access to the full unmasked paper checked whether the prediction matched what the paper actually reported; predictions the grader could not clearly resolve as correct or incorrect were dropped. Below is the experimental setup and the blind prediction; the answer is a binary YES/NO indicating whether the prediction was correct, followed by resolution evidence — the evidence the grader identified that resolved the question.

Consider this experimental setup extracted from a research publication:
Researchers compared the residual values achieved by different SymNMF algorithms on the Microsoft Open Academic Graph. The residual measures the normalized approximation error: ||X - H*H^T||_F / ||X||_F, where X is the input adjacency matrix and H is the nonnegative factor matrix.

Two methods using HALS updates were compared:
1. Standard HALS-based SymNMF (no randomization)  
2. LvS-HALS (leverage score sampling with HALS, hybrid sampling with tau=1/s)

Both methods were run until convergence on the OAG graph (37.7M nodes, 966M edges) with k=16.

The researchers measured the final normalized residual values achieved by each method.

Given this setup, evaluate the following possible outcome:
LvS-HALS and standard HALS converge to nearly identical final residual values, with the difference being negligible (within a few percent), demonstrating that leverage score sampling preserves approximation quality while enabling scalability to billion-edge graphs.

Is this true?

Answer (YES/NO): YES